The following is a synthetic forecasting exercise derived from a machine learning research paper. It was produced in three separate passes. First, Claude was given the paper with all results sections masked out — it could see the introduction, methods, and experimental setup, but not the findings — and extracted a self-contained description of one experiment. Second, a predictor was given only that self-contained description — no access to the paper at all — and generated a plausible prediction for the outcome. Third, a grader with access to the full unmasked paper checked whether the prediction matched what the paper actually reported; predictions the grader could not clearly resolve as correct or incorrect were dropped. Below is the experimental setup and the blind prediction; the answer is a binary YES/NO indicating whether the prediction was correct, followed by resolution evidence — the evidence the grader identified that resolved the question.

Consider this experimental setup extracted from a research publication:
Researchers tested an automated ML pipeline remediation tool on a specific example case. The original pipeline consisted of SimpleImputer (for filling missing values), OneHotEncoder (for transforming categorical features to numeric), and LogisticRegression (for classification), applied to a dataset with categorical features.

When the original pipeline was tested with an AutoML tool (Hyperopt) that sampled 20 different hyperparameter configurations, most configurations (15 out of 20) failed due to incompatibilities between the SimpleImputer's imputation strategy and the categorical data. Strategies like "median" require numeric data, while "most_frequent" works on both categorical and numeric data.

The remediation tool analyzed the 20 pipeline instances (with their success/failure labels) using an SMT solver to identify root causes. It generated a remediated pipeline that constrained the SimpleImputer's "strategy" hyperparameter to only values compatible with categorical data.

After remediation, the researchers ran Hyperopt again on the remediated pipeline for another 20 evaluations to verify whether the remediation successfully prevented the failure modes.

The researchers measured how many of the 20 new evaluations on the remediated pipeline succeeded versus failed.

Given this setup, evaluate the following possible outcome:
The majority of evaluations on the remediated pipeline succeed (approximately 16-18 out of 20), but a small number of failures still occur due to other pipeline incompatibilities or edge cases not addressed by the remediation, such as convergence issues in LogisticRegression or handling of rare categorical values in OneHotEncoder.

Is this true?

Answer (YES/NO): NO